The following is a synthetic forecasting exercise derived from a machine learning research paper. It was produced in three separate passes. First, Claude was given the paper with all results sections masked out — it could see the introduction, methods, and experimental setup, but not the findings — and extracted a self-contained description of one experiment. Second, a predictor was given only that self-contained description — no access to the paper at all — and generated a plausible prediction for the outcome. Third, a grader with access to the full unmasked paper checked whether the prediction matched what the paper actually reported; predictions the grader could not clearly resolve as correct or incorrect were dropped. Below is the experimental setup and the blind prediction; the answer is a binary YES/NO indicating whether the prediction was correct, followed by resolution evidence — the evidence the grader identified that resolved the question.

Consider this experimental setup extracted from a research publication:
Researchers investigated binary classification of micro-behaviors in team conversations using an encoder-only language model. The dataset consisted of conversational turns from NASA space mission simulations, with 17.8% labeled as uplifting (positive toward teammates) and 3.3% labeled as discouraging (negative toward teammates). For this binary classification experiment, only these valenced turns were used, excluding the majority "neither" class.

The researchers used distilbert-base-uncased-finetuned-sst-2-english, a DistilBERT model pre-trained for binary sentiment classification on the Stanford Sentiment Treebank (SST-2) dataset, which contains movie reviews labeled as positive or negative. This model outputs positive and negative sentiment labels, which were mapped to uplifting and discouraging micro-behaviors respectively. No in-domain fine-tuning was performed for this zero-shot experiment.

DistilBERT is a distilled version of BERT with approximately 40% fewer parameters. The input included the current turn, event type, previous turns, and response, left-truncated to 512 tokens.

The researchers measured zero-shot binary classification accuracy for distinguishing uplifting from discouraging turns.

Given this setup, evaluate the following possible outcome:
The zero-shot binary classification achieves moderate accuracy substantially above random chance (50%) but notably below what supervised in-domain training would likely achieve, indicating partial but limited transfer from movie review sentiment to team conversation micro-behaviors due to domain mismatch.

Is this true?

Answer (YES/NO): NO